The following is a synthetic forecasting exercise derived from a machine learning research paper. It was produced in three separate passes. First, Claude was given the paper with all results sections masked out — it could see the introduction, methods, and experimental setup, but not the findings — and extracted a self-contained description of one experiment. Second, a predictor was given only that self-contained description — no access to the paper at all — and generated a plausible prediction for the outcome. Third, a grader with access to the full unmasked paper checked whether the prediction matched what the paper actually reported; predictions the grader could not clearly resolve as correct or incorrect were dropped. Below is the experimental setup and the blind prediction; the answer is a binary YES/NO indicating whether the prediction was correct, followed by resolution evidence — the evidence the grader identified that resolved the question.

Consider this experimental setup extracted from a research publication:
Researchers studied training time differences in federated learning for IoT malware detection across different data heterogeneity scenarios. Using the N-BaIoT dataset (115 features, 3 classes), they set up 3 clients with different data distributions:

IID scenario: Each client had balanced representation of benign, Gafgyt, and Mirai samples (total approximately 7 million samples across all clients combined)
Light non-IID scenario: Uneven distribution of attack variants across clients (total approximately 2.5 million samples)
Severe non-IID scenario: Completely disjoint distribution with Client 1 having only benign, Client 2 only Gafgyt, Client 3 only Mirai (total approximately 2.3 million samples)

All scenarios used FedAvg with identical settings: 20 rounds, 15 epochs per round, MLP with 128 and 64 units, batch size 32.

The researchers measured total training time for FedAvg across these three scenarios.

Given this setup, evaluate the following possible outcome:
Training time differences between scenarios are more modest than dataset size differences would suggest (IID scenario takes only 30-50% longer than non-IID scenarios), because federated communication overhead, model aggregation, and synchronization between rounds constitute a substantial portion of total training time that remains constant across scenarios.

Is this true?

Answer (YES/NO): NO